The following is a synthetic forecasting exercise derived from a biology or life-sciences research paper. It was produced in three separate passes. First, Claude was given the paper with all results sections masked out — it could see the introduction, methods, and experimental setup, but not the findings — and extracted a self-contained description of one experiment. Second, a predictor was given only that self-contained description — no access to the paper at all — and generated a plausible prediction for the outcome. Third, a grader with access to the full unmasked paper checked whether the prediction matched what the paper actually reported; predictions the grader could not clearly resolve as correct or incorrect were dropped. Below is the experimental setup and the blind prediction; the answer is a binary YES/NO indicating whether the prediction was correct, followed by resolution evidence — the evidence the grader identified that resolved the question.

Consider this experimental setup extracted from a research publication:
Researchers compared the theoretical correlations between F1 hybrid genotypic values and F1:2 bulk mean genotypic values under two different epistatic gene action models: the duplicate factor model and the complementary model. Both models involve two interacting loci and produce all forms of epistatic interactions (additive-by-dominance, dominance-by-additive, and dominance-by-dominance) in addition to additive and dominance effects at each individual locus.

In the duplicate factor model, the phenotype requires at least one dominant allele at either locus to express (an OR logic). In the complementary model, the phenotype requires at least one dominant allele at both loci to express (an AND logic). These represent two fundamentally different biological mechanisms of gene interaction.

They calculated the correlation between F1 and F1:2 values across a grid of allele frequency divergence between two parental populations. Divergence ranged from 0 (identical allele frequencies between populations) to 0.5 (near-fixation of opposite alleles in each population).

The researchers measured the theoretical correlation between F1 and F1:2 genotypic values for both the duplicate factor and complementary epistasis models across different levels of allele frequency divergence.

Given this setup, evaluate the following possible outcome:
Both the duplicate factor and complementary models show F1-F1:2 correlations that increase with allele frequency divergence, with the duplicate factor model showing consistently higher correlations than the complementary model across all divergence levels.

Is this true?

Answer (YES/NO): NO